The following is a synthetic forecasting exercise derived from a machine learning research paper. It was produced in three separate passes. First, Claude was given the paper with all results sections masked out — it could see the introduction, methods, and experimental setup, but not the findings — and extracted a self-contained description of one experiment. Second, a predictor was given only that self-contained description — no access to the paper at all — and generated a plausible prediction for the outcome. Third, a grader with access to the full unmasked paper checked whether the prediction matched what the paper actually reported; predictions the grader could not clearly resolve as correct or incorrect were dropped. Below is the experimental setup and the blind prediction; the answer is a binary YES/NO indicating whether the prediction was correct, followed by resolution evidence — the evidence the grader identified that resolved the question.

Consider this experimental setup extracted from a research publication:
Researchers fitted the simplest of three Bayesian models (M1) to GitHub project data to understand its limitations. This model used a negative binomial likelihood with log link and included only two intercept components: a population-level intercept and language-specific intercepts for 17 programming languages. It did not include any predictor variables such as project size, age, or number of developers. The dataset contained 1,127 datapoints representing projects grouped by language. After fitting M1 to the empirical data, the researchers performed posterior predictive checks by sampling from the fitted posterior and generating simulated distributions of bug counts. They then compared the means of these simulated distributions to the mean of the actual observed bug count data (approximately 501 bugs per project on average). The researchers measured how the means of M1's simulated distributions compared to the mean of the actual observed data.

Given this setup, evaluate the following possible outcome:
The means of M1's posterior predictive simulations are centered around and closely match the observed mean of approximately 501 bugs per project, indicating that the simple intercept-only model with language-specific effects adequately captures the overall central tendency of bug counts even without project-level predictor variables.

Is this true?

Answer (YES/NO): NO